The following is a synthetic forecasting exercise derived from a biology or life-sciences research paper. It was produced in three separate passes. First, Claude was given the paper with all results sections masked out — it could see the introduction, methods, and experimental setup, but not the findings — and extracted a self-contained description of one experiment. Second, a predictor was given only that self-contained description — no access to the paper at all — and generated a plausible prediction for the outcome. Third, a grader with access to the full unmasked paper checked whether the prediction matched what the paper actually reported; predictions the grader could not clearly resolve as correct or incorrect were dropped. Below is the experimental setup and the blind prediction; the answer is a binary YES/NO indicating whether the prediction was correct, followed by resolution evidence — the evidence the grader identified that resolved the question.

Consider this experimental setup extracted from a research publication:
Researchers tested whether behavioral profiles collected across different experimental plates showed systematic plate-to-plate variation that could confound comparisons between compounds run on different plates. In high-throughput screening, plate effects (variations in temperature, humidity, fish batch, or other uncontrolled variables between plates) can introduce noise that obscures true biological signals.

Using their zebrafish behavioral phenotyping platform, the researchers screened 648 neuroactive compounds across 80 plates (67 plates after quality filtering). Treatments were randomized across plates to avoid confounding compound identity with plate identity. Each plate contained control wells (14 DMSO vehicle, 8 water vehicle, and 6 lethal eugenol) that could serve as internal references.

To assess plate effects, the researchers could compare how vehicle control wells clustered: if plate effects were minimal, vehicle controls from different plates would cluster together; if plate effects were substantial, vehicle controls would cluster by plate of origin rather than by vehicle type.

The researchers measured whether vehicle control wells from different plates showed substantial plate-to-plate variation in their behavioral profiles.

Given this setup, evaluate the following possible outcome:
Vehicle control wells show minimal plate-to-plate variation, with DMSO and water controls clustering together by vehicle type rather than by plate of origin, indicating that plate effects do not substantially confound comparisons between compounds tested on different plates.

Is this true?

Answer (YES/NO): YES